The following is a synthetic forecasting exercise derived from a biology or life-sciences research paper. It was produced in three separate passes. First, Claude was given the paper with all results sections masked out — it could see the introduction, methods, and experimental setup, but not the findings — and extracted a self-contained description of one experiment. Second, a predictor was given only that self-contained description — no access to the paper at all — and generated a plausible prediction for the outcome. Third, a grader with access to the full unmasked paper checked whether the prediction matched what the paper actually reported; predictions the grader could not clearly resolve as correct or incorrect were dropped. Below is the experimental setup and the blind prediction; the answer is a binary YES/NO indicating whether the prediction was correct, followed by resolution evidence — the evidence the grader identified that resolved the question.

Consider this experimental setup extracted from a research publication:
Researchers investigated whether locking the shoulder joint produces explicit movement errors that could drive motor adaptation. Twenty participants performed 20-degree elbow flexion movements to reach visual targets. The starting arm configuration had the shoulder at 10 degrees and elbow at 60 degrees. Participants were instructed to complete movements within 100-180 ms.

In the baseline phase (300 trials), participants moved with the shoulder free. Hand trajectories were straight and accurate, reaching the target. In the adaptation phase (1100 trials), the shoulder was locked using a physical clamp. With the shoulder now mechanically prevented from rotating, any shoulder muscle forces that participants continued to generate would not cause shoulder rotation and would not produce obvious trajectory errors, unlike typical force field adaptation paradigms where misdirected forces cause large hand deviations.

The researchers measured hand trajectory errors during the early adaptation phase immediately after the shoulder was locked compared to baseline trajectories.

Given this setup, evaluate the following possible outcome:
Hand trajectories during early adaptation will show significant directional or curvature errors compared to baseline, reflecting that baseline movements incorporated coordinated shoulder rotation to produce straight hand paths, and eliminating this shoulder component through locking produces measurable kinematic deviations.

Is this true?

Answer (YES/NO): NO